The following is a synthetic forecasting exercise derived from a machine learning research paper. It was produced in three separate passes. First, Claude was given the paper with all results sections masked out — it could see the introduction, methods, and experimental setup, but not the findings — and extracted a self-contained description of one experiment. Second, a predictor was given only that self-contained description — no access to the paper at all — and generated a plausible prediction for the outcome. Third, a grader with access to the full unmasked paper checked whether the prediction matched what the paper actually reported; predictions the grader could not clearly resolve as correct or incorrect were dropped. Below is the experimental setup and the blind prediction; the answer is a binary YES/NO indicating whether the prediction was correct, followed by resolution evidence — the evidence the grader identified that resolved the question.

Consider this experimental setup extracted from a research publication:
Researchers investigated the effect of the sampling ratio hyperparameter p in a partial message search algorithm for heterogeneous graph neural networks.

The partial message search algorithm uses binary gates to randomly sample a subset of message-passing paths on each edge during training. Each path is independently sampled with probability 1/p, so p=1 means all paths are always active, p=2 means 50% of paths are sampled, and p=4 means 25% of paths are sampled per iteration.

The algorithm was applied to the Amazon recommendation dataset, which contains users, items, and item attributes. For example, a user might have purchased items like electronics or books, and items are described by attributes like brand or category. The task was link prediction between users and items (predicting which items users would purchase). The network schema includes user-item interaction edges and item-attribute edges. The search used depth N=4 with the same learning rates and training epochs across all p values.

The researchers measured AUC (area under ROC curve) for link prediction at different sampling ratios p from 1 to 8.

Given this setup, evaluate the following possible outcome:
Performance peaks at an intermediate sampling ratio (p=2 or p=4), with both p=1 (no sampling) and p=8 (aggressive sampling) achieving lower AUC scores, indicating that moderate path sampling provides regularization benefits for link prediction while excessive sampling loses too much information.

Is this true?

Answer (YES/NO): NO